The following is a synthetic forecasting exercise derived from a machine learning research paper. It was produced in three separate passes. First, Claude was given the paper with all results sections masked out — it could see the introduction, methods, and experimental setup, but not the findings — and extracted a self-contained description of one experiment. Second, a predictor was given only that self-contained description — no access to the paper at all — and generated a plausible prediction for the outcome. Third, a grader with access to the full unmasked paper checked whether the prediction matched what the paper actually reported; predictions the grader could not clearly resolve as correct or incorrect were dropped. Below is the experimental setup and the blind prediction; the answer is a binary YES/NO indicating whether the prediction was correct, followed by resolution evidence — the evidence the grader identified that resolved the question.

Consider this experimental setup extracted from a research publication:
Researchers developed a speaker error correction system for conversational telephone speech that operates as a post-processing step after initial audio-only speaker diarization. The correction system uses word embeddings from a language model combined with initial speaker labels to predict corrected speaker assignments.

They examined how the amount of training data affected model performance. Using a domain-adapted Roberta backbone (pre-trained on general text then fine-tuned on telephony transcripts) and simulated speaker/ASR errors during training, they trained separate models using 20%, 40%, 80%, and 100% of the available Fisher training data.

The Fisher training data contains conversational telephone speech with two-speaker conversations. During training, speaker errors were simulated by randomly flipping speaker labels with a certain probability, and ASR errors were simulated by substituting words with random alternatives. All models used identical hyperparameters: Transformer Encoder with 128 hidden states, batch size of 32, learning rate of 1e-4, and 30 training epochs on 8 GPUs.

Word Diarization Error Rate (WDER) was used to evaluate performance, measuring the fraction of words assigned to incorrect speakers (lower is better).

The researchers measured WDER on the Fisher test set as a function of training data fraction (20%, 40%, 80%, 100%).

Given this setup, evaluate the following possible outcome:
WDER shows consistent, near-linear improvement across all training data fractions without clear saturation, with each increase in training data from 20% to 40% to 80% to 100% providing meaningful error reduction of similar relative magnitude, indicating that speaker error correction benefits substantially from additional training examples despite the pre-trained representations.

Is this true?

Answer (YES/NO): NO